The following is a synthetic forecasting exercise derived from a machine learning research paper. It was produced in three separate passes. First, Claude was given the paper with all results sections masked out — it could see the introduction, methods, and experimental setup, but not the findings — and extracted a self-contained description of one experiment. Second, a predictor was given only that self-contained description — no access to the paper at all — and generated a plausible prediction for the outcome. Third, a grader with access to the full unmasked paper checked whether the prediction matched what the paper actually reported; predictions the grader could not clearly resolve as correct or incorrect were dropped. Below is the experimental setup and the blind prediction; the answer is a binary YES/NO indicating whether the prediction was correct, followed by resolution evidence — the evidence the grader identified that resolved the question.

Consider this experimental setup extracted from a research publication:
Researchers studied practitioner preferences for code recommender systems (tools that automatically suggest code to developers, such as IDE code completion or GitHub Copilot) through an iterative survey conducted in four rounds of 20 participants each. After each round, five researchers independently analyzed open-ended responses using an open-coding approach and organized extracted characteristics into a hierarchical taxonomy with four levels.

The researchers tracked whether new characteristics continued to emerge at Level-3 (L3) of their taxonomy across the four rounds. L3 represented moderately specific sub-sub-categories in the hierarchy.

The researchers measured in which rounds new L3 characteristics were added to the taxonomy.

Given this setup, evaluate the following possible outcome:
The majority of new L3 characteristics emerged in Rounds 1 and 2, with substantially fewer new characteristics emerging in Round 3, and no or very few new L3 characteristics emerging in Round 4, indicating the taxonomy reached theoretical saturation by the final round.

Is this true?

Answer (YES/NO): NO